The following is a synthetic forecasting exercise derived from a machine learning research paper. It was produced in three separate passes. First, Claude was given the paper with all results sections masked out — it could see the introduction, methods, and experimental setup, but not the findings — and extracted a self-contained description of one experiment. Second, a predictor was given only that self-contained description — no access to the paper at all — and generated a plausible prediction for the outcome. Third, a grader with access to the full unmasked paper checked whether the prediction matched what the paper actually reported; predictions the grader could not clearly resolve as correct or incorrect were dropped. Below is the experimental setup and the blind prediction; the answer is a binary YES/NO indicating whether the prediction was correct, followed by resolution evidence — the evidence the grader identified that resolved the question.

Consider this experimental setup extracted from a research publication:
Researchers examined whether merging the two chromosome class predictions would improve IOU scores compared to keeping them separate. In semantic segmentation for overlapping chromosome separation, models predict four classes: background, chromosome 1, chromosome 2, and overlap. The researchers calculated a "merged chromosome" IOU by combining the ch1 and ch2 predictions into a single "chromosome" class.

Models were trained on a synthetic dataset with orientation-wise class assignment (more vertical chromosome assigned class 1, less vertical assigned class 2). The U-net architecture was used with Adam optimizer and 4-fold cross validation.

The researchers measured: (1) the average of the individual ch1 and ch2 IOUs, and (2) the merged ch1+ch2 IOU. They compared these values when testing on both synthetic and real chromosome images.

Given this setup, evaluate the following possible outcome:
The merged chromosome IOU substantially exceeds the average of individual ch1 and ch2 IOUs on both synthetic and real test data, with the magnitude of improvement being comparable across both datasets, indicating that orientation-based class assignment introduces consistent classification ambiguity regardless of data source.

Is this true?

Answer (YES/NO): YES